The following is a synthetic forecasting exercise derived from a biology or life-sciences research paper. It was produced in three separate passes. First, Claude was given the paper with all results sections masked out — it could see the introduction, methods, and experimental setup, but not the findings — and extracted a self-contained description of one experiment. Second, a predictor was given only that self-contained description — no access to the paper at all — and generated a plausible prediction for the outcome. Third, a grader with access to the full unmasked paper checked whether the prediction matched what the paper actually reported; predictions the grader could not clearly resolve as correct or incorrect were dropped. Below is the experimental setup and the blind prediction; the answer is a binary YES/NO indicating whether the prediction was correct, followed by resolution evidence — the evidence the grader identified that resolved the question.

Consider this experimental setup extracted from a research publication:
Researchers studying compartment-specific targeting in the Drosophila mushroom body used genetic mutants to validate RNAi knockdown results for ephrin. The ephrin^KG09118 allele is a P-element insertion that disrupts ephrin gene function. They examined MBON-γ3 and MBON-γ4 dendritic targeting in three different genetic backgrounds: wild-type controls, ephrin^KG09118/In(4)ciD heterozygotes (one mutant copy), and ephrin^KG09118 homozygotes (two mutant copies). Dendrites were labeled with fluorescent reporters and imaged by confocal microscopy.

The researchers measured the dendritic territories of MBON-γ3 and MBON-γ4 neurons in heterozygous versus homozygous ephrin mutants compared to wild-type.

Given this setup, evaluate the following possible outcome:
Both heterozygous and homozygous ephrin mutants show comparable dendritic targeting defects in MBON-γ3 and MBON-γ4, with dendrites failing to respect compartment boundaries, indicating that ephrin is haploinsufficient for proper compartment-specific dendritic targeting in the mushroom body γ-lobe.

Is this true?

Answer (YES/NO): NO